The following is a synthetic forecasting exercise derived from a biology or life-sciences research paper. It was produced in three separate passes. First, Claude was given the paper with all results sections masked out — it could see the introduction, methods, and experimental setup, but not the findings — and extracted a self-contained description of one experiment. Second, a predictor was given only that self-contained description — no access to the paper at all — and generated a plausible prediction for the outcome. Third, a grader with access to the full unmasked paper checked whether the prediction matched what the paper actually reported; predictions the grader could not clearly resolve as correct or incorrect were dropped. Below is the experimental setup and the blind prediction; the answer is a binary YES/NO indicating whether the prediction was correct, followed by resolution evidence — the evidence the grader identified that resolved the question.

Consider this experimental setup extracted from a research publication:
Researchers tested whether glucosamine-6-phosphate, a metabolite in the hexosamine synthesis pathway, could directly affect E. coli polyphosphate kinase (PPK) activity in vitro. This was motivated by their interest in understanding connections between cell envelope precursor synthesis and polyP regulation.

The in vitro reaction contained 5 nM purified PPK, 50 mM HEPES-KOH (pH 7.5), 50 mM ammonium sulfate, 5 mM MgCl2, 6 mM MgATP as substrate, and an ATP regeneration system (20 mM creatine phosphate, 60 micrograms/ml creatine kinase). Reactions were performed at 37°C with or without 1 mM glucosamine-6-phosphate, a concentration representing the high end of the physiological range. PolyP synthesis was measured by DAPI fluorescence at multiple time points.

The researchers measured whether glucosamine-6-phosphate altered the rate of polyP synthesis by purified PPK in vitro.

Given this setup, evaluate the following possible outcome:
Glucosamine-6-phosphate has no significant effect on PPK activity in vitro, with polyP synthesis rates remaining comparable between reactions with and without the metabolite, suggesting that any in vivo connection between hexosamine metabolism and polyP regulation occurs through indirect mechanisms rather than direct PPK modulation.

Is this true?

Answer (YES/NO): YES